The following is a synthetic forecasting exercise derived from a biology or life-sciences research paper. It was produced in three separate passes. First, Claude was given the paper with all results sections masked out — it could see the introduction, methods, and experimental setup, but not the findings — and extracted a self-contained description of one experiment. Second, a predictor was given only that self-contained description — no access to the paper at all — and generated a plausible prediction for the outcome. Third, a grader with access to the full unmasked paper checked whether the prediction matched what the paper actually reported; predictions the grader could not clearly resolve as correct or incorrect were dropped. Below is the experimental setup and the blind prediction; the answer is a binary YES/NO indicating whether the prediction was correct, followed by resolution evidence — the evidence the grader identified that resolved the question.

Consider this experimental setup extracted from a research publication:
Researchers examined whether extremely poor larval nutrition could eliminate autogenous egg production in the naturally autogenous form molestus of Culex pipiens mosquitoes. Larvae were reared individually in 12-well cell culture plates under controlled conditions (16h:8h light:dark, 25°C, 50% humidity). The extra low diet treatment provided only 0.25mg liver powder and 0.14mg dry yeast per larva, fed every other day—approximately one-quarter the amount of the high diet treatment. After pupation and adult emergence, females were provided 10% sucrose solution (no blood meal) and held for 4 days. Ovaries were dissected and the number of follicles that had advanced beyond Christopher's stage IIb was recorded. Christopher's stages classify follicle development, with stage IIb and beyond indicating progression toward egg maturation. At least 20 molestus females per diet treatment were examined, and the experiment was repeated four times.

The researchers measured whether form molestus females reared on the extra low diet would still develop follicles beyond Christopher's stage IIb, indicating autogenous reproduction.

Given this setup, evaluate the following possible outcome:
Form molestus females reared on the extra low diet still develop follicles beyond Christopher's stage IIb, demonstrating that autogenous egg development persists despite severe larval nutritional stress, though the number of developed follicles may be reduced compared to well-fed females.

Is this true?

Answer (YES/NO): YES